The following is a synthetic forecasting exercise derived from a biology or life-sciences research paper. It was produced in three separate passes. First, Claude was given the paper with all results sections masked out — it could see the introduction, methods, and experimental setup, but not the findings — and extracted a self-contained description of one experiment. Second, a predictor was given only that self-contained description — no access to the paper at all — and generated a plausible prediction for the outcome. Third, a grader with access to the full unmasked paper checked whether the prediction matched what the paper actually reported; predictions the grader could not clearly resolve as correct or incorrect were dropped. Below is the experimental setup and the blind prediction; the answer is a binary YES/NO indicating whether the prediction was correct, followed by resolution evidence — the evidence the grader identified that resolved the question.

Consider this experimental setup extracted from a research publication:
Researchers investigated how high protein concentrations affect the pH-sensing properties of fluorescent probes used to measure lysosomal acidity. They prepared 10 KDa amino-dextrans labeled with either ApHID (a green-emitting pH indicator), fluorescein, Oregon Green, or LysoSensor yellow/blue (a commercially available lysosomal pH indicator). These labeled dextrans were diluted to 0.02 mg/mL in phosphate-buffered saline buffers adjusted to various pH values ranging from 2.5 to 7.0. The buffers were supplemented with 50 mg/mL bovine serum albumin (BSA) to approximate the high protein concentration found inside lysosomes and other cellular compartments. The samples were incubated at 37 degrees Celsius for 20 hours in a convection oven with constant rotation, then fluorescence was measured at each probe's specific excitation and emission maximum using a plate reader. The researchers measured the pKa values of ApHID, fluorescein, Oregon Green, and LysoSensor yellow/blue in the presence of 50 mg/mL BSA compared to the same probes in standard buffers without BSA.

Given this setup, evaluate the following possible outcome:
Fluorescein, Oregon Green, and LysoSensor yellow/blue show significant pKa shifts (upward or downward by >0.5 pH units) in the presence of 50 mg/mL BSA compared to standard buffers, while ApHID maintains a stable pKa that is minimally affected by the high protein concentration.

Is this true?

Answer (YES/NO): NO